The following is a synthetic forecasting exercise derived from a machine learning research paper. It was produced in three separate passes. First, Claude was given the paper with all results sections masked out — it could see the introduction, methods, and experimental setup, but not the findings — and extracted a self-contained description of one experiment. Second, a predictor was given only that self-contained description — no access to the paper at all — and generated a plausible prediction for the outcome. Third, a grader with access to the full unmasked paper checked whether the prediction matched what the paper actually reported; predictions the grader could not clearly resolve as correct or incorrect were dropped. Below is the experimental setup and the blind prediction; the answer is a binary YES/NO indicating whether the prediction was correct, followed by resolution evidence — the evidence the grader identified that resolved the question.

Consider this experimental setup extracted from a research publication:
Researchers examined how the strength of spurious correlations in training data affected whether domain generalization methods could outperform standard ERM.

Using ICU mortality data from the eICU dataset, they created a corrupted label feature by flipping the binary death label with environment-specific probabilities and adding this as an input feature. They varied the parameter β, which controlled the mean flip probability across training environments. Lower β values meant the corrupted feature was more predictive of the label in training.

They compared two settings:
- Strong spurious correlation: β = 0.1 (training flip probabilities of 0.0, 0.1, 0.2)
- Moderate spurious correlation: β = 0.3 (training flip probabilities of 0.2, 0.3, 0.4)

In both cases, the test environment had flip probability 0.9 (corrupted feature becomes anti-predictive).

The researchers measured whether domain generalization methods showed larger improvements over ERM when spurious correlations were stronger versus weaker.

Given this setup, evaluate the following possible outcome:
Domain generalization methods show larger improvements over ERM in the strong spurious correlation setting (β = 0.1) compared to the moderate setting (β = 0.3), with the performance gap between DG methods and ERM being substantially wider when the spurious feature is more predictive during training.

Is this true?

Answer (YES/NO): YES